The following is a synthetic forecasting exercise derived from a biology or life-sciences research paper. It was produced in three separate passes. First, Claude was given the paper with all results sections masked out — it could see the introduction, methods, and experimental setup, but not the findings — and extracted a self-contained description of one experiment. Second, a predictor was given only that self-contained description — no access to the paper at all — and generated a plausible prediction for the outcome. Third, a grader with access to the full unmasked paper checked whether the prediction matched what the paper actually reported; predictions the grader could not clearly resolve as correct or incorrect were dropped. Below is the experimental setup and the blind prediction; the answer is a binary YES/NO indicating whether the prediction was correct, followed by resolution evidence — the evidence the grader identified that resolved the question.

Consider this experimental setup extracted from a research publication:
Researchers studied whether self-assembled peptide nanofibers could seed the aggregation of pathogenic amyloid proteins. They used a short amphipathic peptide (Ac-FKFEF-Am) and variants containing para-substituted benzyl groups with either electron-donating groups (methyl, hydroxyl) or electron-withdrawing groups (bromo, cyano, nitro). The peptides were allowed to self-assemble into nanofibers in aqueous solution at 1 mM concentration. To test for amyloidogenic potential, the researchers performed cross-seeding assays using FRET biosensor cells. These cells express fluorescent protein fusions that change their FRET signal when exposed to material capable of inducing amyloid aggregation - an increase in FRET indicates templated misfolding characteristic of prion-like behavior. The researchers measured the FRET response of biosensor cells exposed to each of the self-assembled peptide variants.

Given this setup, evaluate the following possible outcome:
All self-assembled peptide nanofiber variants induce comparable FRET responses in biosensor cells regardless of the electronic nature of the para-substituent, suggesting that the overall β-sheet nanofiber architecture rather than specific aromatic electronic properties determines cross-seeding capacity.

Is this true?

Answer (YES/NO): NO